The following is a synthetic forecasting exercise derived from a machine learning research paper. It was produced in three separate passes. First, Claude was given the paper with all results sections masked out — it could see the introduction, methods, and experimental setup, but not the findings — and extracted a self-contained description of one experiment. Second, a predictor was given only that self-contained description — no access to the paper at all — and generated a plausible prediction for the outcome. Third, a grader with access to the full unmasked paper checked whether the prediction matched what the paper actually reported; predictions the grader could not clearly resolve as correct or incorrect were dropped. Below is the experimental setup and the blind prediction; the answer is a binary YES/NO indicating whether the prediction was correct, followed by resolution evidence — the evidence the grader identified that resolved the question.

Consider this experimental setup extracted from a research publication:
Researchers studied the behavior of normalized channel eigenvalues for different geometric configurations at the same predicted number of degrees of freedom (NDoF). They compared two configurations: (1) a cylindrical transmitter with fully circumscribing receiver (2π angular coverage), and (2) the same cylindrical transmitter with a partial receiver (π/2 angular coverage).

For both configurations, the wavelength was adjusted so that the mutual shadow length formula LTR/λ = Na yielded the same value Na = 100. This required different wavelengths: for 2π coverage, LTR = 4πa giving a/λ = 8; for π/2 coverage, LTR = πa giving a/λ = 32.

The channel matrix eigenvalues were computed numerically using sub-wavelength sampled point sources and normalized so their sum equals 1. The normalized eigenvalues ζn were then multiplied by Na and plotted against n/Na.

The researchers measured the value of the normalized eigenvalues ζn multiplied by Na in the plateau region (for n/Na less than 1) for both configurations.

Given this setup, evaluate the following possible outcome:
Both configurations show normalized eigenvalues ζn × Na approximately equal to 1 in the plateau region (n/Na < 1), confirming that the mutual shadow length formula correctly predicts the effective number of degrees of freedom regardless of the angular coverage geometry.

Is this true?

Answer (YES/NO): YES